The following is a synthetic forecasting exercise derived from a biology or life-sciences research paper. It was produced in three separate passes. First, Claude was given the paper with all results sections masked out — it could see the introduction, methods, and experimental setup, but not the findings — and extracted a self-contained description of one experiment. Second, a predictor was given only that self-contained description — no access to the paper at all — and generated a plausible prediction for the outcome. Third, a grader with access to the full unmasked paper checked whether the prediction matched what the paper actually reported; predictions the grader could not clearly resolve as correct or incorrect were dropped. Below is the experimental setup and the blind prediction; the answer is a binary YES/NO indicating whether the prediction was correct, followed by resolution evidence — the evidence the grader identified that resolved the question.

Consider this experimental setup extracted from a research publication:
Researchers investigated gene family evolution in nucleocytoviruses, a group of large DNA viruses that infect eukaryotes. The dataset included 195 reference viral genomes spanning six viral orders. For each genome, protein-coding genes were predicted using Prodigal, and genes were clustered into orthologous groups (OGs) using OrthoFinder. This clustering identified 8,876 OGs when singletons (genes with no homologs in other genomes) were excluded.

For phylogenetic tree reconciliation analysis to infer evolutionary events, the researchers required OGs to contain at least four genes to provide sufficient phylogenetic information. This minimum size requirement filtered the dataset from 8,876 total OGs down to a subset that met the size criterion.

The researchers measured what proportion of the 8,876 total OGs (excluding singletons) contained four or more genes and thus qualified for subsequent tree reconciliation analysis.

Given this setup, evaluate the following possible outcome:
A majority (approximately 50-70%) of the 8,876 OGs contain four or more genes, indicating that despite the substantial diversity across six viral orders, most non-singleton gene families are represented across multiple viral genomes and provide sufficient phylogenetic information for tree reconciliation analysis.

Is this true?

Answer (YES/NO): YES